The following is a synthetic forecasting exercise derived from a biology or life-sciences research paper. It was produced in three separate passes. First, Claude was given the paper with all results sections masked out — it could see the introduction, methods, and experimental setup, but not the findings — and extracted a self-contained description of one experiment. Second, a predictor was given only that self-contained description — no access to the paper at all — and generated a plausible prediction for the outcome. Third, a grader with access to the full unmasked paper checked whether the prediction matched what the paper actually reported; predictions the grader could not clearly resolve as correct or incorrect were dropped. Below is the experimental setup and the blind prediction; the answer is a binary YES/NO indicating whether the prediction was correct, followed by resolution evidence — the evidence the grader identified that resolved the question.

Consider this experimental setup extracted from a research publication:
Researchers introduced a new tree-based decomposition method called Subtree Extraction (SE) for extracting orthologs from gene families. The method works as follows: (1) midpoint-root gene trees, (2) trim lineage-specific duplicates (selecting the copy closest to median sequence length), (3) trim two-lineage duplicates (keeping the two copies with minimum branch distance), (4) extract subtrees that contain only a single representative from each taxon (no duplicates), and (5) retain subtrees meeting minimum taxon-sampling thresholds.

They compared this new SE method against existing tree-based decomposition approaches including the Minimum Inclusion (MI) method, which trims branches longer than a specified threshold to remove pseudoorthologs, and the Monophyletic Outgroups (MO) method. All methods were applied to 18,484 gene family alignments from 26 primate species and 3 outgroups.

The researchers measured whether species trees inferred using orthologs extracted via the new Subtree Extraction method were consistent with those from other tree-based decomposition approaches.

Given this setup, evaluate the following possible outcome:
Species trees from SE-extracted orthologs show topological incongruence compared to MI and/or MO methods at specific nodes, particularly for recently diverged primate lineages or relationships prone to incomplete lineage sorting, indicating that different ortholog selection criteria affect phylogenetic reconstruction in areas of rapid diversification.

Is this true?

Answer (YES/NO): NO